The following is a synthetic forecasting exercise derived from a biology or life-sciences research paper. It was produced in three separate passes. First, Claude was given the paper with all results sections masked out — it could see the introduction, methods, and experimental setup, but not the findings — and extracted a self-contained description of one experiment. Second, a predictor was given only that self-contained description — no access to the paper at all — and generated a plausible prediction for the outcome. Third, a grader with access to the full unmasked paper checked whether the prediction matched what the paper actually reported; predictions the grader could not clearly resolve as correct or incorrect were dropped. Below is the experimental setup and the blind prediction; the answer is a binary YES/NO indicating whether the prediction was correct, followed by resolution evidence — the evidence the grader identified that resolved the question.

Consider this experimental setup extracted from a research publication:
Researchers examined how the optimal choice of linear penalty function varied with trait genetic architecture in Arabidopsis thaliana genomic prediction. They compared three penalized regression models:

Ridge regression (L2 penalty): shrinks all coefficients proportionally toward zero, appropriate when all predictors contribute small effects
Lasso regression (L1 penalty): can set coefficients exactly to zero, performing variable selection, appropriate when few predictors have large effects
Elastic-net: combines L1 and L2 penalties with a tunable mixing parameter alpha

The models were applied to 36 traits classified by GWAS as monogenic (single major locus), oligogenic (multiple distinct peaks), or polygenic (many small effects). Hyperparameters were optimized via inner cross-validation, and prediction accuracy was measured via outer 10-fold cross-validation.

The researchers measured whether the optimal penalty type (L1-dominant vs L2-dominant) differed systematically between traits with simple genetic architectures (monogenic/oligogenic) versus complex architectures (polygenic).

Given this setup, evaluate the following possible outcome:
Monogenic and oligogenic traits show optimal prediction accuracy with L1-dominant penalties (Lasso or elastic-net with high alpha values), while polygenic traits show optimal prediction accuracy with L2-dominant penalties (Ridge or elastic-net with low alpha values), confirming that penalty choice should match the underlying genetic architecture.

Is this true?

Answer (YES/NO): YES